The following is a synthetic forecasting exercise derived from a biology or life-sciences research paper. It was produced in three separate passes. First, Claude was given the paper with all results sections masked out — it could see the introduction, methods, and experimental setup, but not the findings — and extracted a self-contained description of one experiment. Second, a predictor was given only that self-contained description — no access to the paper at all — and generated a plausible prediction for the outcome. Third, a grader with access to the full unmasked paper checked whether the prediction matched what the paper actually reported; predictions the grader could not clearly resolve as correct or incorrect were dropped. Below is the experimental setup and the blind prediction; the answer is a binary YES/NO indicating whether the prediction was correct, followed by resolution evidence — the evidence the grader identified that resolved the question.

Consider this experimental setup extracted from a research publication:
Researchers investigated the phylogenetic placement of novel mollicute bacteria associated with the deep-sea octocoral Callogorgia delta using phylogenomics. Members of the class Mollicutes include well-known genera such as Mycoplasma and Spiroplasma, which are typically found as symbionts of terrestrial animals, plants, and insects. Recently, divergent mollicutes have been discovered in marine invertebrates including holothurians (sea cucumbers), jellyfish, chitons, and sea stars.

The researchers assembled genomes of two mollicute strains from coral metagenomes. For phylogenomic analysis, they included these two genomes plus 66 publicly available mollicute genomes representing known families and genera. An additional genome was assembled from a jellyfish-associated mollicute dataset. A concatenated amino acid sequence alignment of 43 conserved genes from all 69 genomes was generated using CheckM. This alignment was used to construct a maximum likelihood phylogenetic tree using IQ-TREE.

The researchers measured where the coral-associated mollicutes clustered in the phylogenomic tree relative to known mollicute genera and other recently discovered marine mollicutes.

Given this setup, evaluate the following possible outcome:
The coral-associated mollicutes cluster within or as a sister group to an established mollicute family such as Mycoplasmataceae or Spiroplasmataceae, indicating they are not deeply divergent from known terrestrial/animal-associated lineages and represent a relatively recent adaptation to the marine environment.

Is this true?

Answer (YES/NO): NO